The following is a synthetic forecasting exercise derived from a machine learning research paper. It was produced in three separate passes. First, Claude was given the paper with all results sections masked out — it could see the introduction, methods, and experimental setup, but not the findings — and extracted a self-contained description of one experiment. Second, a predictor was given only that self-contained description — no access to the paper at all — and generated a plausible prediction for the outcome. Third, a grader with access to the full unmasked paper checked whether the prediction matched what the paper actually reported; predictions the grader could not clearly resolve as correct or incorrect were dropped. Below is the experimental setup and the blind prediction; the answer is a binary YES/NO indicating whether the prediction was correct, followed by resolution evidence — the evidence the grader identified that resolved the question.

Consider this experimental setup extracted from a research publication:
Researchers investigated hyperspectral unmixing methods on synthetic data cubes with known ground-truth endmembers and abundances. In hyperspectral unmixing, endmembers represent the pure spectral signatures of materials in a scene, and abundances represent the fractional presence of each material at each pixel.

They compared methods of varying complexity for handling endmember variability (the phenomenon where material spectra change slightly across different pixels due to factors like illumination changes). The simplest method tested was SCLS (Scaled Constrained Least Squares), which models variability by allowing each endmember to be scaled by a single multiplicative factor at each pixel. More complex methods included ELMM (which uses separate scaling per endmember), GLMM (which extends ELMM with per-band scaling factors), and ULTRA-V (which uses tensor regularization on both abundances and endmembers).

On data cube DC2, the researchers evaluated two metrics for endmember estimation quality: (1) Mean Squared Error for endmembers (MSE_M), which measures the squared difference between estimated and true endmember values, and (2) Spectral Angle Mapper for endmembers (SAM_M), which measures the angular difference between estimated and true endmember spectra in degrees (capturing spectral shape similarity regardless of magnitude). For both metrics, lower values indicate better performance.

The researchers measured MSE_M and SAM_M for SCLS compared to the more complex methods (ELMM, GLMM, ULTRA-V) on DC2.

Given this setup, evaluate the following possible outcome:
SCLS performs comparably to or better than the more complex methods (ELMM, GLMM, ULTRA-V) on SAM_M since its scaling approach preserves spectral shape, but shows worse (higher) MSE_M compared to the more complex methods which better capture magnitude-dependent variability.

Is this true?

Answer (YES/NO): NO